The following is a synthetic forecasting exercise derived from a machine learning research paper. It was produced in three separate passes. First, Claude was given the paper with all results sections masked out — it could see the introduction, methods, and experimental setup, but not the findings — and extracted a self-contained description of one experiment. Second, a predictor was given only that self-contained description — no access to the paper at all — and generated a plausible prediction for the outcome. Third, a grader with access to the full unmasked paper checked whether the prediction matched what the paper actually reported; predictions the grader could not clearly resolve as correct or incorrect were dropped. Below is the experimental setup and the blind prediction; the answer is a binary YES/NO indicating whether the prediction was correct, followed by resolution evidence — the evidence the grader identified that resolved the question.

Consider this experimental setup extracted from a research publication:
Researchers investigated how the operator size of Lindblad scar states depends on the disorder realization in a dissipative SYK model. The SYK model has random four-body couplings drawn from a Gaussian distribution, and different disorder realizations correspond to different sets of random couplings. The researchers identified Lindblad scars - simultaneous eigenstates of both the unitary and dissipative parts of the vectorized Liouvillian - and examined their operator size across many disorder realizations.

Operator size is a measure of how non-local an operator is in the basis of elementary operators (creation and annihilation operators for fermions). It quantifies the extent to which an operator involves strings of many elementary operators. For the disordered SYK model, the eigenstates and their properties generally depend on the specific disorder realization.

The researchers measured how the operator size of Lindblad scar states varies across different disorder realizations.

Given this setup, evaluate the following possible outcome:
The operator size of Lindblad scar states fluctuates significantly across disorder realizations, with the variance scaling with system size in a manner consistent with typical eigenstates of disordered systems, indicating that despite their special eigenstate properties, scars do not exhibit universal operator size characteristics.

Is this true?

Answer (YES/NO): NO